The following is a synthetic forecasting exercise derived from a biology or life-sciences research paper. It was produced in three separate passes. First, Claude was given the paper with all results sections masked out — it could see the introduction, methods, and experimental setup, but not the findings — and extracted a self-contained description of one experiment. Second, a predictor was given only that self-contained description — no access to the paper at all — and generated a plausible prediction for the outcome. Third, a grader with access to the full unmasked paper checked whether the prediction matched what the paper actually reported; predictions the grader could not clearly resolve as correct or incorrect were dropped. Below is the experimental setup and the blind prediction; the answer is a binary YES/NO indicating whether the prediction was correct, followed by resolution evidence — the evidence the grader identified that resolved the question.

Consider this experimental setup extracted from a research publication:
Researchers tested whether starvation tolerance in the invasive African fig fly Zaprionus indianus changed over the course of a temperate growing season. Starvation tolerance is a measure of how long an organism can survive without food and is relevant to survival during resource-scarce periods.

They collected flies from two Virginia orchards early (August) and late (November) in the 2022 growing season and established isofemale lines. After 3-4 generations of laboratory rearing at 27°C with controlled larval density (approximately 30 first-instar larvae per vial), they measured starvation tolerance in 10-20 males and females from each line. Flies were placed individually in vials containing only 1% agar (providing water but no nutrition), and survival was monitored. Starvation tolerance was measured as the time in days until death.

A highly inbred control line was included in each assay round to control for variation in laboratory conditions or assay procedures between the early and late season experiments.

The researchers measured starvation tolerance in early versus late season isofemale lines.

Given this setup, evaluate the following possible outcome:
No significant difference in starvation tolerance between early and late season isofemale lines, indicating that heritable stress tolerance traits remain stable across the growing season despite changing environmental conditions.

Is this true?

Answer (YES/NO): NO